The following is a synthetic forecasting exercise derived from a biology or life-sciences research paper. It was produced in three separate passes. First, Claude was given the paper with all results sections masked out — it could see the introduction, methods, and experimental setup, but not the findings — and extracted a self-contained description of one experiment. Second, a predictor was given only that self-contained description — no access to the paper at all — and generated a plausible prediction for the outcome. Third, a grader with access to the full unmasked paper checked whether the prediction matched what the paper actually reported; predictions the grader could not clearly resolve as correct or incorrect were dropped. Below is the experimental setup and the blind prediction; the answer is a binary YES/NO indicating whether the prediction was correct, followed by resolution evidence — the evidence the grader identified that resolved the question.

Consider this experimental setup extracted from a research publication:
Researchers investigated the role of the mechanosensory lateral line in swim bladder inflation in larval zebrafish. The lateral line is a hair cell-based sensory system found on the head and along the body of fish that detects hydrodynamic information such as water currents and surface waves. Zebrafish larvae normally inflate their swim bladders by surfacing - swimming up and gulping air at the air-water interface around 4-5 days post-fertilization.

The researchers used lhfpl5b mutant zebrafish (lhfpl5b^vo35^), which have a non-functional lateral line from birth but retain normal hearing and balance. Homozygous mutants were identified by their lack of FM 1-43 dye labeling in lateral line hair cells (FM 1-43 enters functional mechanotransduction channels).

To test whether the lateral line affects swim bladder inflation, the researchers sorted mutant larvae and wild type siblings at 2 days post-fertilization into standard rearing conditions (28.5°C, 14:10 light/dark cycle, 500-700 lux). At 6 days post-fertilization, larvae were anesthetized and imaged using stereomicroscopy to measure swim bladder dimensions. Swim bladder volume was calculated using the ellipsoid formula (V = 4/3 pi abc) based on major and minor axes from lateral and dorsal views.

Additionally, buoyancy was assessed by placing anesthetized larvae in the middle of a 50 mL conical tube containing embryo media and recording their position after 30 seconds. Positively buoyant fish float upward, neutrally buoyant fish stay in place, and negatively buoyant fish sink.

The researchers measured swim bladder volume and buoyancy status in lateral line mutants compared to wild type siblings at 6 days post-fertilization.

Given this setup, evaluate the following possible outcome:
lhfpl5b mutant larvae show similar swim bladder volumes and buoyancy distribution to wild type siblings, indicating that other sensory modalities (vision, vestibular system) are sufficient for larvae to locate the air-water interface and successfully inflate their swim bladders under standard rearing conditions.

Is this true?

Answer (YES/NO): NO